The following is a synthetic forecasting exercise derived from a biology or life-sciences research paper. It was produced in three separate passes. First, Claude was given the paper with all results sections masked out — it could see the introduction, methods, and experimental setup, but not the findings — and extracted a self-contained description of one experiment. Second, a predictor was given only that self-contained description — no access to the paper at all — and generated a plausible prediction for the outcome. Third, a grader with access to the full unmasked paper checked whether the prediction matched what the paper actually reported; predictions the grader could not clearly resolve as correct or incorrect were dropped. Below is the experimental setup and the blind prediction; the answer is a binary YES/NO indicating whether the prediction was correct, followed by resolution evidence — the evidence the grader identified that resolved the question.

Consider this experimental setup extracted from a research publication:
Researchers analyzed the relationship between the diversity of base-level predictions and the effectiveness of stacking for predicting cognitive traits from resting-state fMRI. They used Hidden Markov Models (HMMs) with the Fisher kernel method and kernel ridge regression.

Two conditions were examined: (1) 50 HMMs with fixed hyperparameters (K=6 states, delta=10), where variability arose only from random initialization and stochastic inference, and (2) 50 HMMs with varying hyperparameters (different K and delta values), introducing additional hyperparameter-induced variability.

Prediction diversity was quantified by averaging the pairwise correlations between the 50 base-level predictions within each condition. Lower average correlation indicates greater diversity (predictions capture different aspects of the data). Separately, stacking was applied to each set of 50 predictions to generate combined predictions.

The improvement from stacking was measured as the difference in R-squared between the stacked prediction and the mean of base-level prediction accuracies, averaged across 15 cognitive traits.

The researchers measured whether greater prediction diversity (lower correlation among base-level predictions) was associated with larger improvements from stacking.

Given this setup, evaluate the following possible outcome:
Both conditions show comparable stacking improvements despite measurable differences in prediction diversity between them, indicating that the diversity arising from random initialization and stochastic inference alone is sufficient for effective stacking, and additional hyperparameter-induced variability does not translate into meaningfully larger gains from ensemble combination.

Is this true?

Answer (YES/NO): NO